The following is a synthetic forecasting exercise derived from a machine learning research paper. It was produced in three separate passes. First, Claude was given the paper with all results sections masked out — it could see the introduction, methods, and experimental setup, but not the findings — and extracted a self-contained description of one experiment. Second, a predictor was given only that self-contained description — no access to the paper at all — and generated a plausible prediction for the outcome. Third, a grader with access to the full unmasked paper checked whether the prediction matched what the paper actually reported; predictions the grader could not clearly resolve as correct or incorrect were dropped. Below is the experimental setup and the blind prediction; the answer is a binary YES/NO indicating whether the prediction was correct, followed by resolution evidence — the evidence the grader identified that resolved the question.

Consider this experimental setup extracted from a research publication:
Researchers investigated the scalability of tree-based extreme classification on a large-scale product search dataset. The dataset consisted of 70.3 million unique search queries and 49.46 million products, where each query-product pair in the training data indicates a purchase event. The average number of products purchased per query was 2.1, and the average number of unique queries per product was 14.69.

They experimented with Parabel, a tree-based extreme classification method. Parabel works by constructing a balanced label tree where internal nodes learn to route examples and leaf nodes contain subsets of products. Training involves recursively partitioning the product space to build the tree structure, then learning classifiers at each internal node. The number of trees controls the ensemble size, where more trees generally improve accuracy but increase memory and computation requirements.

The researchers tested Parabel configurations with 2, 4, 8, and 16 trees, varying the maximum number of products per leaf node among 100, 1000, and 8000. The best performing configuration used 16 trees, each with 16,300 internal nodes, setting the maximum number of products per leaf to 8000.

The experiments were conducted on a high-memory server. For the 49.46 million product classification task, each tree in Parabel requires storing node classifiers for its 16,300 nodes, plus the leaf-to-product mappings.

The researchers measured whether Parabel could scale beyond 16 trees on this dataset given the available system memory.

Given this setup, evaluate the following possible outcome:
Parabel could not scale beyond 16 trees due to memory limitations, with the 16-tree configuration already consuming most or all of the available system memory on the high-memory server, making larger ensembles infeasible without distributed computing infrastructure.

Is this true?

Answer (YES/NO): YES